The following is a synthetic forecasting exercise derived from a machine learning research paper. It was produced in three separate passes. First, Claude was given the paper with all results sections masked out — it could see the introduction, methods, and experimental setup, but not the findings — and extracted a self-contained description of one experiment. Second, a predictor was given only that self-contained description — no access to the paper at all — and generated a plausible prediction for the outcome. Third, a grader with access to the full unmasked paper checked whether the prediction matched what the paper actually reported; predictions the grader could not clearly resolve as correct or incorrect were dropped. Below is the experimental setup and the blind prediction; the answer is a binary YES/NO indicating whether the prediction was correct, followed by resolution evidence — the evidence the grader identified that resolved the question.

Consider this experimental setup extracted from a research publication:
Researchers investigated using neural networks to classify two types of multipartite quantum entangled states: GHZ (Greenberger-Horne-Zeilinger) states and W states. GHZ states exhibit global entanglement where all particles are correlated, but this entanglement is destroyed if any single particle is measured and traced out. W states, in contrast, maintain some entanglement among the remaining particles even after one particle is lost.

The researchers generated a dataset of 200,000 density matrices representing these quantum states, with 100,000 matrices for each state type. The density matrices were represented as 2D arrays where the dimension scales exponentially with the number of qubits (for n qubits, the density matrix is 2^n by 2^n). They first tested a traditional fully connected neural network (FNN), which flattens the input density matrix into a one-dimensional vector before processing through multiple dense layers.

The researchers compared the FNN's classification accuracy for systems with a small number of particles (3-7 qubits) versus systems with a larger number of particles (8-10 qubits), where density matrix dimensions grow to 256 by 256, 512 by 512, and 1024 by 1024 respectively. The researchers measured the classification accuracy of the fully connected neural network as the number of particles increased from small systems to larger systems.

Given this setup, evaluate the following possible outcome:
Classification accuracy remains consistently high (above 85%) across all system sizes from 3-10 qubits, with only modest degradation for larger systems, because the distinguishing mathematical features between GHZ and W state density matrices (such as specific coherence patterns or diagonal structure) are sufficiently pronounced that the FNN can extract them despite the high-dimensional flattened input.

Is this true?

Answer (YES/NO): NO